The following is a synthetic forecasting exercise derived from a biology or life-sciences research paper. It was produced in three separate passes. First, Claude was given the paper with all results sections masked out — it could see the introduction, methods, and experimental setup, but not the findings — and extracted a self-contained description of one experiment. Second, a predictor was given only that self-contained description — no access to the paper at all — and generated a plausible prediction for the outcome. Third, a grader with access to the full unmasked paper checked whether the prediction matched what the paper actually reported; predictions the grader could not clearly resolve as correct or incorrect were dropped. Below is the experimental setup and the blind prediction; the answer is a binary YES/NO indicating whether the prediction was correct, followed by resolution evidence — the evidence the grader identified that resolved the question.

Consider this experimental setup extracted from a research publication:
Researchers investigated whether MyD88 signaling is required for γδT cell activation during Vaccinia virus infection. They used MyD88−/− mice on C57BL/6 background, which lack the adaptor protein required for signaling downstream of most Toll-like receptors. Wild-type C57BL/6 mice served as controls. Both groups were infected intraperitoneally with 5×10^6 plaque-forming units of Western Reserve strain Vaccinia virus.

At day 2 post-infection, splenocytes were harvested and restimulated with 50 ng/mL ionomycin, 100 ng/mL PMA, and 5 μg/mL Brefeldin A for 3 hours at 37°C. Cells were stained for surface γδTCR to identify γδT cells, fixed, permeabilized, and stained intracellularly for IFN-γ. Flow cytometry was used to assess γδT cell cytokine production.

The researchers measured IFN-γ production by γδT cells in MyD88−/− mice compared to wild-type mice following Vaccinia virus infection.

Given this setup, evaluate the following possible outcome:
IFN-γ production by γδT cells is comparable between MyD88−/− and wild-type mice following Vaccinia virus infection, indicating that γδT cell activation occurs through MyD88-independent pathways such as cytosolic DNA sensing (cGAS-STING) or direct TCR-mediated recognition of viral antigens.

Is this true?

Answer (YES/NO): NO